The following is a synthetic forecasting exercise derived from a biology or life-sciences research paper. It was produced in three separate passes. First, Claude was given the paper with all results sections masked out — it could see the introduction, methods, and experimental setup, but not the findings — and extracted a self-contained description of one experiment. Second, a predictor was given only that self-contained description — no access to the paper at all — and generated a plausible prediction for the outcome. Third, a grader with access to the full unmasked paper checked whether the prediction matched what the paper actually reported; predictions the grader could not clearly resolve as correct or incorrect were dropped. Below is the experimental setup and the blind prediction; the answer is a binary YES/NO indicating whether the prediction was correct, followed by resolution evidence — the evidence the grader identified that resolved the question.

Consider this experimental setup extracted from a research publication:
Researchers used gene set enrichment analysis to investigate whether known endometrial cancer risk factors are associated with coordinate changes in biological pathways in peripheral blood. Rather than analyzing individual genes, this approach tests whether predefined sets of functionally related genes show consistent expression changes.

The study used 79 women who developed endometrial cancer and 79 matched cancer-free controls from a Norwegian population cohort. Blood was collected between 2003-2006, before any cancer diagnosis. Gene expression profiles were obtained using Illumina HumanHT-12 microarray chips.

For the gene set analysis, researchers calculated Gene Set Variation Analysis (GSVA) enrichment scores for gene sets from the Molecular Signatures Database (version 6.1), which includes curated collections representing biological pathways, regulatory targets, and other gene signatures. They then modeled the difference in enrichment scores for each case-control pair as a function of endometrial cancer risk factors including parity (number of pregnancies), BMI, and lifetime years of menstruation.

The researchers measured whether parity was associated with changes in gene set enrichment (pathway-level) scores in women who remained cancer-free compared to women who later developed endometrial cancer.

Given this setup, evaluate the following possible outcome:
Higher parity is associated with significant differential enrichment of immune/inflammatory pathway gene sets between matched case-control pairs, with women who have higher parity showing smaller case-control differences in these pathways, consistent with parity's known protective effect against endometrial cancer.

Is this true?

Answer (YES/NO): NO